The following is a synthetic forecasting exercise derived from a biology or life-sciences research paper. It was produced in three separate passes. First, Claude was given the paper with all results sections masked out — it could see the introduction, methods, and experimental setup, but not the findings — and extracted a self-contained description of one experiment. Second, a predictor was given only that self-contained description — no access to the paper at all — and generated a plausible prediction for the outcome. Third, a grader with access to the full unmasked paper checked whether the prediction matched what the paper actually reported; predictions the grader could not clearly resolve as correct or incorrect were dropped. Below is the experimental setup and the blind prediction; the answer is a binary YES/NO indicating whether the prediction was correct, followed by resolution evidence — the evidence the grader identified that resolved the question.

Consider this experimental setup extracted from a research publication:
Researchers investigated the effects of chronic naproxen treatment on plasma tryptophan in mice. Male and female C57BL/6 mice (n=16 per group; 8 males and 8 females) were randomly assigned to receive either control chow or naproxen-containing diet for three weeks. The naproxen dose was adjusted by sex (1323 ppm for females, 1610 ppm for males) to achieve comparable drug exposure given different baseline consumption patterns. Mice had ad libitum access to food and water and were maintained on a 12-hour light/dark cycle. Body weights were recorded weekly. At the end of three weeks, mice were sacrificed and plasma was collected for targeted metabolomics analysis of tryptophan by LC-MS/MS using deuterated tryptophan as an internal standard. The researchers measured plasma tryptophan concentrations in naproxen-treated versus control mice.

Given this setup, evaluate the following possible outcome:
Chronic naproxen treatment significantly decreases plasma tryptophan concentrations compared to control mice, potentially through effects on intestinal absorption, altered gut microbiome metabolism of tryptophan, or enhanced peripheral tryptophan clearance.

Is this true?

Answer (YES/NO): YES